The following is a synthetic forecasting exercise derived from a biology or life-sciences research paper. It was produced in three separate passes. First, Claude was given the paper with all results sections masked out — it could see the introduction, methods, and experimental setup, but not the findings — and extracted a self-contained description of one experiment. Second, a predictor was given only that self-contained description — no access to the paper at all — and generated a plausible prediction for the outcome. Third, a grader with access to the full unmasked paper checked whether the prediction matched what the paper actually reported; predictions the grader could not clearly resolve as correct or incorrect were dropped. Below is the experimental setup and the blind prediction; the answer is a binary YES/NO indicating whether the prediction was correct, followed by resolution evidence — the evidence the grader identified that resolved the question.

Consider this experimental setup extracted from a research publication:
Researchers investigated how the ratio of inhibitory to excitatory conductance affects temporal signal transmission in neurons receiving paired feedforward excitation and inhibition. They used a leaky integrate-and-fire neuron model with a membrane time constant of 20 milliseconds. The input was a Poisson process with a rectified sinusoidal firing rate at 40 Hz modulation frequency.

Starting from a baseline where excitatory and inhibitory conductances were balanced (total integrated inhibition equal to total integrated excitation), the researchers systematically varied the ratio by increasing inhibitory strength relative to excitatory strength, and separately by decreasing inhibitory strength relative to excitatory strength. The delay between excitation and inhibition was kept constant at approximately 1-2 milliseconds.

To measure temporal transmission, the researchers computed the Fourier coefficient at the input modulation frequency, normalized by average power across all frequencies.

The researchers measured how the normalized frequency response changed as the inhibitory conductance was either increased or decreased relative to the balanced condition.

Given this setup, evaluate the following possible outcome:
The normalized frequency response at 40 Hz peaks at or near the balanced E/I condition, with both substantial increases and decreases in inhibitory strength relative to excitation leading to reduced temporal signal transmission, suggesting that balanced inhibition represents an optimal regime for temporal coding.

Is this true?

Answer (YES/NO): NO